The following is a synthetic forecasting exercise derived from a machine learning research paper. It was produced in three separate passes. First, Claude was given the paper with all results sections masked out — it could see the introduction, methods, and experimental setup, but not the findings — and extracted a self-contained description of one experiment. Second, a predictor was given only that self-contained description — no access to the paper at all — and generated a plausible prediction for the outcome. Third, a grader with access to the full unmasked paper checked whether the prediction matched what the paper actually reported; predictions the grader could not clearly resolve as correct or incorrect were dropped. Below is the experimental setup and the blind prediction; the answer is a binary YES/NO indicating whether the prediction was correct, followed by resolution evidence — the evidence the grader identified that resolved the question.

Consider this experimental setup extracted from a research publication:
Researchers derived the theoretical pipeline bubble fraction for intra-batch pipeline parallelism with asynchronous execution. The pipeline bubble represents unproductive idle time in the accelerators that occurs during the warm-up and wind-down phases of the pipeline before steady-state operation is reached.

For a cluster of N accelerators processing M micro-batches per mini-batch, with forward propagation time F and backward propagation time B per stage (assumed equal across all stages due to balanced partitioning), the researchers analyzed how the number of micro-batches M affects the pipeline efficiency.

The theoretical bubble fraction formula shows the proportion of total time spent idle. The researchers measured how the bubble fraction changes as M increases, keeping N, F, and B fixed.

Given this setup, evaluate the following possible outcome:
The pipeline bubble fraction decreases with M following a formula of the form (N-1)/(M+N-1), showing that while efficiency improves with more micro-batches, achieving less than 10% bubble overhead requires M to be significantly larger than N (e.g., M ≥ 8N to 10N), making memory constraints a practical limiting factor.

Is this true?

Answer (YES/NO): YES